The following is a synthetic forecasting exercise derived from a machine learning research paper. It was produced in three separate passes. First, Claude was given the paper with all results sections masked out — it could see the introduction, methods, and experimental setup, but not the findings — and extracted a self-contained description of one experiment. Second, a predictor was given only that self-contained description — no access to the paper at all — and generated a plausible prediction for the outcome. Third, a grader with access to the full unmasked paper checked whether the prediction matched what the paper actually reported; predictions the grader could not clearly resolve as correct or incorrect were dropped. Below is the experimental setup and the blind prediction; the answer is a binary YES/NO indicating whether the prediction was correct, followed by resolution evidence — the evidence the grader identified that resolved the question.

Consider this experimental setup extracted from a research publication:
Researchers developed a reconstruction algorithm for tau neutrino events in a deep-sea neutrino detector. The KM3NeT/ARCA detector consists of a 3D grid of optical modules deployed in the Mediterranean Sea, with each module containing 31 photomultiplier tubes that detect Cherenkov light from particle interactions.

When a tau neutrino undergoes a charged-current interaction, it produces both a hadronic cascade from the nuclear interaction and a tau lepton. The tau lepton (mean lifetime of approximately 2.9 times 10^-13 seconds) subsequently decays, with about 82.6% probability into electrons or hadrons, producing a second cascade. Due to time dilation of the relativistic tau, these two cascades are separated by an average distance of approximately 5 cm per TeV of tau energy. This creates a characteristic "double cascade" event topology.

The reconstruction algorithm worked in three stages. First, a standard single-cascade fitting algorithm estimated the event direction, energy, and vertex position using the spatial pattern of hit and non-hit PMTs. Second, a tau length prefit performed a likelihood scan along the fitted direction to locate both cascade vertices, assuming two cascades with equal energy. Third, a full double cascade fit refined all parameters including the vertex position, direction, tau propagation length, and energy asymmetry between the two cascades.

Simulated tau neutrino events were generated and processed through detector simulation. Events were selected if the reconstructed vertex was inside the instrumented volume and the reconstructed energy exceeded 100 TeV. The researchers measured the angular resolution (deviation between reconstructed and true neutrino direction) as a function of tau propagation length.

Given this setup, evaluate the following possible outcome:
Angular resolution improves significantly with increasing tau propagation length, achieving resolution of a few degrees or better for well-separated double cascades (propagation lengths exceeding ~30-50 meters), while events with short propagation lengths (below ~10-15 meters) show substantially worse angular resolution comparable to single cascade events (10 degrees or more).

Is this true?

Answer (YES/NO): NO